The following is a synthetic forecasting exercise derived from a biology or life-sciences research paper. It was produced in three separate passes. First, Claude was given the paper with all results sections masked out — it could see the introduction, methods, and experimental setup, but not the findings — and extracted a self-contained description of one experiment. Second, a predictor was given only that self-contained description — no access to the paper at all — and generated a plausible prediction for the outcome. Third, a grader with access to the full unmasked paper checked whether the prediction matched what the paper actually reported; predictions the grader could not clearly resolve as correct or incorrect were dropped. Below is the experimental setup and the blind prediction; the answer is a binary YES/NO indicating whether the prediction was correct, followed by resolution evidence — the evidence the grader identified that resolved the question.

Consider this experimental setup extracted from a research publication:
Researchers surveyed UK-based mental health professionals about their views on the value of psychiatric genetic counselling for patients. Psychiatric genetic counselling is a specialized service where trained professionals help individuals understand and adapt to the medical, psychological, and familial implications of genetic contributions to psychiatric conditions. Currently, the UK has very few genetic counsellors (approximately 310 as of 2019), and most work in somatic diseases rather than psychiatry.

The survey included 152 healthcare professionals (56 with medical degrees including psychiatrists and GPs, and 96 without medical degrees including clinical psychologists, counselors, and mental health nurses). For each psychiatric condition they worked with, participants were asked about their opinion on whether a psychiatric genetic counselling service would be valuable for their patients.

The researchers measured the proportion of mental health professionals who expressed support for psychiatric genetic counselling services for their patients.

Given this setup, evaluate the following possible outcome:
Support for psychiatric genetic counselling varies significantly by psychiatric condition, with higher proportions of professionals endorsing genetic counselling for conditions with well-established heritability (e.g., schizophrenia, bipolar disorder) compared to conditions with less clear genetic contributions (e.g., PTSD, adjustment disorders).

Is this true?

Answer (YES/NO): YES